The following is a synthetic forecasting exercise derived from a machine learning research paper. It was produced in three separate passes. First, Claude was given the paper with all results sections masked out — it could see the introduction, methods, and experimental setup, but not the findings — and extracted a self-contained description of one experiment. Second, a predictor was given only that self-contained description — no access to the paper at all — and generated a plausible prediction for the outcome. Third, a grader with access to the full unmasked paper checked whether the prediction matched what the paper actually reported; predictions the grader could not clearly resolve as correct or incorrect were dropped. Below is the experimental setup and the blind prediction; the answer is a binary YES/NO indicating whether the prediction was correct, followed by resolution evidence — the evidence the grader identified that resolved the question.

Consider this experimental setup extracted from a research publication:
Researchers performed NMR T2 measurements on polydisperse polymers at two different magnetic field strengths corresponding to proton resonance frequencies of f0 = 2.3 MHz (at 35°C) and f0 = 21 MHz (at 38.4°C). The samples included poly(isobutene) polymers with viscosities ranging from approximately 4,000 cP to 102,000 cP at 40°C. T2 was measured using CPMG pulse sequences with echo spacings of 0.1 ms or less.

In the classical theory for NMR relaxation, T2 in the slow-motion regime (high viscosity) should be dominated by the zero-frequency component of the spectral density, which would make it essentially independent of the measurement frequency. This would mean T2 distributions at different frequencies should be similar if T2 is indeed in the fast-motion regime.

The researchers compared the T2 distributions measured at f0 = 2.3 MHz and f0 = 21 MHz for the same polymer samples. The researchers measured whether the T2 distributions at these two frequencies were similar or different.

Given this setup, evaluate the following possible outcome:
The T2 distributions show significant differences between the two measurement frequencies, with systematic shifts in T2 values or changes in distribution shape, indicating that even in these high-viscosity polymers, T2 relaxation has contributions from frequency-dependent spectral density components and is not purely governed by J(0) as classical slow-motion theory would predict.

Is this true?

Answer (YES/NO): NO